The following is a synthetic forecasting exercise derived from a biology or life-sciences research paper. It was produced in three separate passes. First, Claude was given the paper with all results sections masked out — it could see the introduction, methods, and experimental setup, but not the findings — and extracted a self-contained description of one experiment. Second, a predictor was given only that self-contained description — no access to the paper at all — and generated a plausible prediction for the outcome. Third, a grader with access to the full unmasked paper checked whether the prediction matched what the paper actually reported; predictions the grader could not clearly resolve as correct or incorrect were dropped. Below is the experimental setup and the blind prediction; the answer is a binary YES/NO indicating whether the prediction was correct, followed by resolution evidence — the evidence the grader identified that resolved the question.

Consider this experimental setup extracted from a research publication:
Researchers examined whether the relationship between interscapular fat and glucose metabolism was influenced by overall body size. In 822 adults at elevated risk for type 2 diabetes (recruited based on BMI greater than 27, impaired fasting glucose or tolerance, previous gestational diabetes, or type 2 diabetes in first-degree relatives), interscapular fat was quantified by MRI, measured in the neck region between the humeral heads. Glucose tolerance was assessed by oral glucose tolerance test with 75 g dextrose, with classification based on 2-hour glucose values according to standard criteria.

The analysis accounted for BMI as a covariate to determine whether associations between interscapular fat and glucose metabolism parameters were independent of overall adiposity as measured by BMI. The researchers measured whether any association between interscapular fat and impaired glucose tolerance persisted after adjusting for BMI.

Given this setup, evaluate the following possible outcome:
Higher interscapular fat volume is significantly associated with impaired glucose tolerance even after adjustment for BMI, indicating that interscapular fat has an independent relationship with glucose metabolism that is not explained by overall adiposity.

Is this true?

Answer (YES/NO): YES